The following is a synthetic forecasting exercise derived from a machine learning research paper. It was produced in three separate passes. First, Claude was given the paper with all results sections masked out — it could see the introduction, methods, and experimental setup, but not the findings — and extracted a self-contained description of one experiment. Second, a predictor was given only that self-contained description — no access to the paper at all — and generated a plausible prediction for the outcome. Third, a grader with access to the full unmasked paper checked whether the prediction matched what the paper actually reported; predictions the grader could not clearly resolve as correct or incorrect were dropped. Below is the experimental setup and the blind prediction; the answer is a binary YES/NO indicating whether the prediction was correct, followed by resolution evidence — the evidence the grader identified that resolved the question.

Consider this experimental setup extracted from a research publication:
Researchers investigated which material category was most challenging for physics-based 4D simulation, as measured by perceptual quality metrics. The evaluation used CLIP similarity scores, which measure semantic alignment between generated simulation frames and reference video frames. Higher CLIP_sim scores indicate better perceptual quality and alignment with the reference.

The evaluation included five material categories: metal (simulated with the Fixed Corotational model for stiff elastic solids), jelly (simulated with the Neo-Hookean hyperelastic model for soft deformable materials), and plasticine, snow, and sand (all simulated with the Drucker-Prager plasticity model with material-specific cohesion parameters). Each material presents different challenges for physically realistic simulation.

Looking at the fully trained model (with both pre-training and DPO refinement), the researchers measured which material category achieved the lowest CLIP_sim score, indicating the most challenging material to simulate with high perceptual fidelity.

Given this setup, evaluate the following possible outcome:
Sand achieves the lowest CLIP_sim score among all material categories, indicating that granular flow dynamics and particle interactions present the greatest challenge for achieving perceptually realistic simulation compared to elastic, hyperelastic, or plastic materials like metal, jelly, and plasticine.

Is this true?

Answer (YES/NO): NO